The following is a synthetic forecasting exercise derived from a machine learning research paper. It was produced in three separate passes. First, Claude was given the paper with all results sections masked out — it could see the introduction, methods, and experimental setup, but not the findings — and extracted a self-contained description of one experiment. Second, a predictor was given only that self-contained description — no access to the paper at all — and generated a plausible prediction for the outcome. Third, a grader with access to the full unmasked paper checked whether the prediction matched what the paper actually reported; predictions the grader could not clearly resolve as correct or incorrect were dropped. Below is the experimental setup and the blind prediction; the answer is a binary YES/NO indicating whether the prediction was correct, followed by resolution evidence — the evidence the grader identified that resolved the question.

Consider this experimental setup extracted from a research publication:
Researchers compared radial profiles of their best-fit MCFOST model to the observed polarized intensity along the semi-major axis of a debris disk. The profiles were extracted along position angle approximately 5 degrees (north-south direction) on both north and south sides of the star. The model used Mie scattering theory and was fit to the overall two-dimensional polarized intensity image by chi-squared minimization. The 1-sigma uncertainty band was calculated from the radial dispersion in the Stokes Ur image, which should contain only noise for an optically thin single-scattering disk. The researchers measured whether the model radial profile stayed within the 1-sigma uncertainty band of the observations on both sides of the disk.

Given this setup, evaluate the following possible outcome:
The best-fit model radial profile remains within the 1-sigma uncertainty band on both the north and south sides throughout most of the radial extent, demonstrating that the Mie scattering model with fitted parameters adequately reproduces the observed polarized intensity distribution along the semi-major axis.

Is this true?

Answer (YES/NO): YES